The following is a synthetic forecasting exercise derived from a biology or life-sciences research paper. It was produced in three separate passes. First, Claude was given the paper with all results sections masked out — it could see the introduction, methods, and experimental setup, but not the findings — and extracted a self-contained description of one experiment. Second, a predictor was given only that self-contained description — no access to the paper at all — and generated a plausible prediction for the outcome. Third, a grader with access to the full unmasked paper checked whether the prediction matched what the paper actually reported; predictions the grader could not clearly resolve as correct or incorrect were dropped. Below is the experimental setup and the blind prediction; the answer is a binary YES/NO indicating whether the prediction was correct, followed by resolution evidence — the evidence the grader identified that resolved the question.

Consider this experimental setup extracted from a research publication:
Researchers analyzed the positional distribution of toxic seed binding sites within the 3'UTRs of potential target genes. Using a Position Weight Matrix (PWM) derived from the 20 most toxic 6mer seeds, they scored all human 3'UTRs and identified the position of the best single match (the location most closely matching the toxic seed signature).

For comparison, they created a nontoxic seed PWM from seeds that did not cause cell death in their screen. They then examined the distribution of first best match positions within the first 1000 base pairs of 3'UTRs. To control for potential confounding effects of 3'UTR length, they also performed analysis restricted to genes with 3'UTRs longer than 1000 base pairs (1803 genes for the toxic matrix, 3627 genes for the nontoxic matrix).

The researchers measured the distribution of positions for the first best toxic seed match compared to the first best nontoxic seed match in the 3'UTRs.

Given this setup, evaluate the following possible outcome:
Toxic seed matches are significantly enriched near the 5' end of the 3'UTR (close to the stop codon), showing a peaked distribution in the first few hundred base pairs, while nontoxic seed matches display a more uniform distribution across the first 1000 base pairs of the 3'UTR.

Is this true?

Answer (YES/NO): NO